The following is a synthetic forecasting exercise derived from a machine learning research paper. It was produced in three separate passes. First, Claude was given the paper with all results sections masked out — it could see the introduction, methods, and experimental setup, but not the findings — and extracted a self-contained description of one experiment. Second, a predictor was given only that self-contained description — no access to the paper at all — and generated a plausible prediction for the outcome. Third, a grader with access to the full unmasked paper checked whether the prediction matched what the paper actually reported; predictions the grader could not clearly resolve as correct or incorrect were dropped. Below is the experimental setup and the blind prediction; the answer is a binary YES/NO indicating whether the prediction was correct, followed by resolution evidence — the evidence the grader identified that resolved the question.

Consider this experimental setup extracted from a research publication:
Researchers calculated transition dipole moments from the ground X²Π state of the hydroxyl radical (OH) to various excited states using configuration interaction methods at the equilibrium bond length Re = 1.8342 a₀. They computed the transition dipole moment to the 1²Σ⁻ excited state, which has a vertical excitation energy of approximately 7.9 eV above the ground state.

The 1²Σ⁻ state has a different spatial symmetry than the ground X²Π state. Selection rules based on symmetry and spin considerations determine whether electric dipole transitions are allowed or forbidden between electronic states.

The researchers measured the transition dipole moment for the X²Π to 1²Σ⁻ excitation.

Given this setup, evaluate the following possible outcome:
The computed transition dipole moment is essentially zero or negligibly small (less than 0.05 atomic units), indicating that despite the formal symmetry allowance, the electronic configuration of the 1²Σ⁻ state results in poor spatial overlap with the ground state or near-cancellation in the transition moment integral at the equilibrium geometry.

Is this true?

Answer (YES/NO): NO